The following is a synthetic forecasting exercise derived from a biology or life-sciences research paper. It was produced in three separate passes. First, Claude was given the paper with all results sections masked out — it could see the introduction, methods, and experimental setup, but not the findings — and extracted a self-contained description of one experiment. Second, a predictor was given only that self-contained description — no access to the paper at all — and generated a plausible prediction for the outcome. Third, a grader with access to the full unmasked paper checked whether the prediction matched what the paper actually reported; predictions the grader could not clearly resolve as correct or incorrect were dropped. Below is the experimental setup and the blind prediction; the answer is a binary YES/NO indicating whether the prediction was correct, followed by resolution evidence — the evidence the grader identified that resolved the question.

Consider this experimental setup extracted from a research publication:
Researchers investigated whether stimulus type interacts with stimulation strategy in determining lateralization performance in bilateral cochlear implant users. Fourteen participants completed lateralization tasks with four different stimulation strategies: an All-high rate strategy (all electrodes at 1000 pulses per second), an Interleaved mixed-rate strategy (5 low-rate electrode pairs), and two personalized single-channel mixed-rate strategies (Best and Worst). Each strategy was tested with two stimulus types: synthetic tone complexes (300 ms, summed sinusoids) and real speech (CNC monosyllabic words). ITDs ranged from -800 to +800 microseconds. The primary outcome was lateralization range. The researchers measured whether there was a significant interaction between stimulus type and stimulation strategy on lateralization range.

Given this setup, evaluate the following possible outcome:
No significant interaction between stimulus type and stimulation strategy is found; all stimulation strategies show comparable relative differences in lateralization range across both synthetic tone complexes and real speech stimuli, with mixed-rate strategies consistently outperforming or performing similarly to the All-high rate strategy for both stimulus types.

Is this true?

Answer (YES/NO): NO